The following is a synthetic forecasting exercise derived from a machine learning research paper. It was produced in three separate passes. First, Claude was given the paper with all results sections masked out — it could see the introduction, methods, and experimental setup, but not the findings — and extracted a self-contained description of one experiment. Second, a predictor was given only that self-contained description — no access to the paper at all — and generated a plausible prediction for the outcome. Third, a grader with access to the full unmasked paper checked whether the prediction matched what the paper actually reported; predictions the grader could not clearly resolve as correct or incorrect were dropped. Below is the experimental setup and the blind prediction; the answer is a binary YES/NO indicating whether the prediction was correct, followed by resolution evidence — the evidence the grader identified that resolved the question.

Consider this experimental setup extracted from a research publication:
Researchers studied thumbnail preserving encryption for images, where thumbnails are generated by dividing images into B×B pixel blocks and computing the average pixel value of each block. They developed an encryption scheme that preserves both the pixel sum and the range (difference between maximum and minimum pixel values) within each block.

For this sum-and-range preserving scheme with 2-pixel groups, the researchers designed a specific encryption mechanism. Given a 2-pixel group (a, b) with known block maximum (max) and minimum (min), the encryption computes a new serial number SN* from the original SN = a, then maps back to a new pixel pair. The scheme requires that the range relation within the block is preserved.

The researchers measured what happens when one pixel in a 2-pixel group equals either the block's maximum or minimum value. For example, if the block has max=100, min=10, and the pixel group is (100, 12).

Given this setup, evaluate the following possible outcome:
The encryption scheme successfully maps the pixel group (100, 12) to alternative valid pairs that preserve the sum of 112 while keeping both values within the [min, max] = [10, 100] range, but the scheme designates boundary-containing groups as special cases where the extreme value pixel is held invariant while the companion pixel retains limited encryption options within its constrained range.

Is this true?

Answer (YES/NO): NO